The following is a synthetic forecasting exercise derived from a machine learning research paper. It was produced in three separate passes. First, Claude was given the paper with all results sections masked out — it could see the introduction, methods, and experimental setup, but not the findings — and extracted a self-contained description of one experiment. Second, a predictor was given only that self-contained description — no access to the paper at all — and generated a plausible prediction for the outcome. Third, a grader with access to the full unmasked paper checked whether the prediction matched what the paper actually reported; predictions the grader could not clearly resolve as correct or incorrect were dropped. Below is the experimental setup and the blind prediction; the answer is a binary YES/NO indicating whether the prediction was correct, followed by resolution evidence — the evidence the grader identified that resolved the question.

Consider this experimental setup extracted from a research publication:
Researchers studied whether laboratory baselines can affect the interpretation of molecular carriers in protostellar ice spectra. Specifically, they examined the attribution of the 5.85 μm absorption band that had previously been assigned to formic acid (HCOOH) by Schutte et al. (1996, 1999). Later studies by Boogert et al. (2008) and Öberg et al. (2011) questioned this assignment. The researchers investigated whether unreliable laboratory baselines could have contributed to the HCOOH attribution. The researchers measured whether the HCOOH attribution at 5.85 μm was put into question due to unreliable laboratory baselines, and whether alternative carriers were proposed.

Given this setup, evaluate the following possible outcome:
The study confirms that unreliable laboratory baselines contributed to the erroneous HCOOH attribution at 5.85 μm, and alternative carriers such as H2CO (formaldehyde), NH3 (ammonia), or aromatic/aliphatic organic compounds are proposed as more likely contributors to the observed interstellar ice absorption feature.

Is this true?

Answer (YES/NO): NO